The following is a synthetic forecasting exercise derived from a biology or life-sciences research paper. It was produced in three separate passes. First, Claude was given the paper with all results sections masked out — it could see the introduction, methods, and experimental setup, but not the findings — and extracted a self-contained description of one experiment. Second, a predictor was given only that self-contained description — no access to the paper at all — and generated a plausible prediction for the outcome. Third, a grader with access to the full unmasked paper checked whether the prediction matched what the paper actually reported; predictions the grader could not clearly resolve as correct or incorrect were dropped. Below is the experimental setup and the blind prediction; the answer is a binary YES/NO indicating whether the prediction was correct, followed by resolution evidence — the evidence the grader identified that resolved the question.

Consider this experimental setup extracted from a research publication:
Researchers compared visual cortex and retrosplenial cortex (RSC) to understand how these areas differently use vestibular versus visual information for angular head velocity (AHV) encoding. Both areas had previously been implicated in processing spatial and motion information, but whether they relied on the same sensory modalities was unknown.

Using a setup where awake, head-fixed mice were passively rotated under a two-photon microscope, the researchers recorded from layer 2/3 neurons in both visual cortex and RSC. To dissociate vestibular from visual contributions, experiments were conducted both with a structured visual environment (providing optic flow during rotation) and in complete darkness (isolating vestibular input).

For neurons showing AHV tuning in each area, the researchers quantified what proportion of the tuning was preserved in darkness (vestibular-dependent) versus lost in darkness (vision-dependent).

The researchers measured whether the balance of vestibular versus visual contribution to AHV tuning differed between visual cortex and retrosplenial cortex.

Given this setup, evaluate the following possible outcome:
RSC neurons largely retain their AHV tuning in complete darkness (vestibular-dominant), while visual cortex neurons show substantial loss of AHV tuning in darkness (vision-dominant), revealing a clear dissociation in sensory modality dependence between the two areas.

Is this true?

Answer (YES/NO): YES